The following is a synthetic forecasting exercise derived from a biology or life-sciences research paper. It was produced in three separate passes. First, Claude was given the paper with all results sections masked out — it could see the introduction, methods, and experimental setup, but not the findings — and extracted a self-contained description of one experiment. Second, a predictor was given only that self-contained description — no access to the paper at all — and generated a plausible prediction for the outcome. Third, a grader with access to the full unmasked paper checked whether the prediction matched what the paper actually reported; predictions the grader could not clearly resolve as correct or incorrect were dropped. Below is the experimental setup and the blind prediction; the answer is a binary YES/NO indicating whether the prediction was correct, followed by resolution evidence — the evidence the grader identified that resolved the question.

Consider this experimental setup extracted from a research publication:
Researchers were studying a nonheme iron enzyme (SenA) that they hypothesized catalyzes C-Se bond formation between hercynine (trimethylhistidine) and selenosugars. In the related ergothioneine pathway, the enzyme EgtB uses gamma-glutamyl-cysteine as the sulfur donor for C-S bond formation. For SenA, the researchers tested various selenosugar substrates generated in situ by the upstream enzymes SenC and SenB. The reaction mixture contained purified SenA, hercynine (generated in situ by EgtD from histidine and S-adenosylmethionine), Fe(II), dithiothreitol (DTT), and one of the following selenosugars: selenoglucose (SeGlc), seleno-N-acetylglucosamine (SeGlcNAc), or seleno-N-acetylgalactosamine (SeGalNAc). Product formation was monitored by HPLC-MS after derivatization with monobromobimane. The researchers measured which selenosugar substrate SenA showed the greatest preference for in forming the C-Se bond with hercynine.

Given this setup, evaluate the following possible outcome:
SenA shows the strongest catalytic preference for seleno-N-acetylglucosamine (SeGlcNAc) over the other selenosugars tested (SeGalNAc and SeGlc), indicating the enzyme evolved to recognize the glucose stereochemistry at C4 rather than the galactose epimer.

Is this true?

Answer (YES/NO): YES